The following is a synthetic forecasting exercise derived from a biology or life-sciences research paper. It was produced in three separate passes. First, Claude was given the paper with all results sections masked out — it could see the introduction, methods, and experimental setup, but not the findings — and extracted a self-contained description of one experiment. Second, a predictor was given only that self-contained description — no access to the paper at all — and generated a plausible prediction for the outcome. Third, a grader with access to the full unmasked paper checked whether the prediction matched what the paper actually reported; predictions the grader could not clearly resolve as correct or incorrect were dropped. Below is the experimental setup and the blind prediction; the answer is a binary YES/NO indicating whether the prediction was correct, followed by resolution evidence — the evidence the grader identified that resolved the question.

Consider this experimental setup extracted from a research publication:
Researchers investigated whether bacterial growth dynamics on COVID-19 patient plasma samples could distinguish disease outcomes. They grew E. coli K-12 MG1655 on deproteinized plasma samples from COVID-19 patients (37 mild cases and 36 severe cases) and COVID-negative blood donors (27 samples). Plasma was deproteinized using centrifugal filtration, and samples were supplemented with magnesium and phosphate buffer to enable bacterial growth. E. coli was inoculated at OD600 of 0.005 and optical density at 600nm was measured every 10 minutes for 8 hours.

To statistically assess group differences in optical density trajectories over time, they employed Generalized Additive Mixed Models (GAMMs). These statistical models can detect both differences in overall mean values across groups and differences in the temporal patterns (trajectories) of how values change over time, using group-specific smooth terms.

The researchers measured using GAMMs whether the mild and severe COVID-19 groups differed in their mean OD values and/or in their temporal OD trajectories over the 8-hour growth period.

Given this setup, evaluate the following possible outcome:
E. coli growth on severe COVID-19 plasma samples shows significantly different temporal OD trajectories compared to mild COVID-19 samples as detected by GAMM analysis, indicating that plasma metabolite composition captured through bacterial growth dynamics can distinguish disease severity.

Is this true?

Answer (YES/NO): YES